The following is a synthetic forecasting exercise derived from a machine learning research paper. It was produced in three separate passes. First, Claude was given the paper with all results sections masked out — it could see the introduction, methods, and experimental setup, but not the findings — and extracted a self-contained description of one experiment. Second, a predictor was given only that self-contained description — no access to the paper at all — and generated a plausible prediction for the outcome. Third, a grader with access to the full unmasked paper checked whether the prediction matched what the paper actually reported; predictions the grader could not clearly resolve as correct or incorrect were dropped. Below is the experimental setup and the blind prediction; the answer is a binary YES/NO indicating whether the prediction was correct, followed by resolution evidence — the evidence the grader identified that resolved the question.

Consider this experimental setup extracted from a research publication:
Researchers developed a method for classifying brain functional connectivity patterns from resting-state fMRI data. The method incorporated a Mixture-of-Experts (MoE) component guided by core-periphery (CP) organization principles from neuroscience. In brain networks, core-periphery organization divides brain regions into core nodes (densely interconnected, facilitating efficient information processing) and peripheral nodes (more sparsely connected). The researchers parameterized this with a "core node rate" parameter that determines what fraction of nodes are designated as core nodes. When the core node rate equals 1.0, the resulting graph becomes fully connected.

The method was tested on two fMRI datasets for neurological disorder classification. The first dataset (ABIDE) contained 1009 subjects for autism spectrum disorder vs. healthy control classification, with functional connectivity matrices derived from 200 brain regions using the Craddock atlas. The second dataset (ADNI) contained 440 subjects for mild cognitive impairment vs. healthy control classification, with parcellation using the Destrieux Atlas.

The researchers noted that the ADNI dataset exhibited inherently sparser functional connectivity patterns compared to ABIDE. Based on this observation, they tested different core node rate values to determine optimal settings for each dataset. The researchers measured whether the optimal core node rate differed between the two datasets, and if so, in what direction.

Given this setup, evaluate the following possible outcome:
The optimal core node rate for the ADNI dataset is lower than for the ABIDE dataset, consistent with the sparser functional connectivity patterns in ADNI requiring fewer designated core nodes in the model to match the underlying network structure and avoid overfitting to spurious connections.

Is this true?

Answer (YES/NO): NO